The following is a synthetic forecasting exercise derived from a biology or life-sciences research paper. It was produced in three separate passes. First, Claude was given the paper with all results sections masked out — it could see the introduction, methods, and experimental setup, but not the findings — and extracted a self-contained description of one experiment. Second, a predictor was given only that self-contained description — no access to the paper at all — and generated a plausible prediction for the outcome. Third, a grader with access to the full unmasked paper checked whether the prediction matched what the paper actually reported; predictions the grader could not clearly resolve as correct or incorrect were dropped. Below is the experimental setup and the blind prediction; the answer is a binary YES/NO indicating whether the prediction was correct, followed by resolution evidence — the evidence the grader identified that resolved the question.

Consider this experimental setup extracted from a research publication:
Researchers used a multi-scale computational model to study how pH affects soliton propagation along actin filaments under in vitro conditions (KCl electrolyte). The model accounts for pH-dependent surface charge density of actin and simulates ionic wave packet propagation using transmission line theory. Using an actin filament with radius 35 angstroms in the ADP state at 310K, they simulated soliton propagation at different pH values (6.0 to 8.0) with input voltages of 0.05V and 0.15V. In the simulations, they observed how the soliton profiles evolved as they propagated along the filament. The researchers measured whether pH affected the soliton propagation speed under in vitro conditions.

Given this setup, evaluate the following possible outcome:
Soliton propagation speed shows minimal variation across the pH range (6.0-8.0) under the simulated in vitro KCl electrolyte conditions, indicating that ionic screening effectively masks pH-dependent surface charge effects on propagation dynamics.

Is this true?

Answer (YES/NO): YES